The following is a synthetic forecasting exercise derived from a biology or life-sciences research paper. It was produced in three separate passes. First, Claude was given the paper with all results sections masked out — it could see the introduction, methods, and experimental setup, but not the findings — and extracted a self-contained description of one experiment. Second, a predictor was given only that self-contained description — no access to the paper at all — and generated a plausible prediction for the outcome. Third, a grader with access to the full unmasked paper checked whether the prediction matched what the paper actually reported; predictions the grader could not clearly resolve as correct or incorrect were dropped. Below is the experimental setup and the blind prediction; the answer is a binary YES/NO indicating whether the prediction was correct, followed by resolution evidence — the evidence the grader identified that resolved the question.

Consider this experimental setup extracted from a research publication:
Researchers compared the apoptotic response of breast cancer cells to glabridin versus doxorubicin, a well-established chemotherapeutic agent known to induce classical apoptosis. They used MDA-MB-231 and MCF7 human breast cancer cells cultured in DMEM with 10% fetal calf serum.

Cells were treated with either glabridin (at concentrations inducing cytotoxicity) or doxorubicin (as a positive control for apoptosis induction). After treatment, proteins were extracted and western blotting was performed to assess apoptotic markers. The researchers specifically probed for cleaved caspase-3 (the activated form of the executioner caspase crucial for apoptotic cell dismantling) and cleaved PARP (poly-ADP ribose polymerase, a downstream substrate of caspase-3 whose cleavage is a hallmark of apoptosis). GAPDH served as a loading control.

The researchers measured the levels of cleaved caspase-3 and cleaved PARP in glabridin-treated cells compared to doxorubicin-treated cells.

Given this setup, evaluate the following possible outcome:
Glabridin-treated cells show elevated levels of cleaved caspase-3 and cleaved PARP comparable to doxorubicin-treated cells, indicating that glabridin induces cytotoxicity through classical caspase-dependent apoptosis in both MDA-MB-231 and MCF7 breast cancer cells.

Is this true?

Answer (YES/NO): NO